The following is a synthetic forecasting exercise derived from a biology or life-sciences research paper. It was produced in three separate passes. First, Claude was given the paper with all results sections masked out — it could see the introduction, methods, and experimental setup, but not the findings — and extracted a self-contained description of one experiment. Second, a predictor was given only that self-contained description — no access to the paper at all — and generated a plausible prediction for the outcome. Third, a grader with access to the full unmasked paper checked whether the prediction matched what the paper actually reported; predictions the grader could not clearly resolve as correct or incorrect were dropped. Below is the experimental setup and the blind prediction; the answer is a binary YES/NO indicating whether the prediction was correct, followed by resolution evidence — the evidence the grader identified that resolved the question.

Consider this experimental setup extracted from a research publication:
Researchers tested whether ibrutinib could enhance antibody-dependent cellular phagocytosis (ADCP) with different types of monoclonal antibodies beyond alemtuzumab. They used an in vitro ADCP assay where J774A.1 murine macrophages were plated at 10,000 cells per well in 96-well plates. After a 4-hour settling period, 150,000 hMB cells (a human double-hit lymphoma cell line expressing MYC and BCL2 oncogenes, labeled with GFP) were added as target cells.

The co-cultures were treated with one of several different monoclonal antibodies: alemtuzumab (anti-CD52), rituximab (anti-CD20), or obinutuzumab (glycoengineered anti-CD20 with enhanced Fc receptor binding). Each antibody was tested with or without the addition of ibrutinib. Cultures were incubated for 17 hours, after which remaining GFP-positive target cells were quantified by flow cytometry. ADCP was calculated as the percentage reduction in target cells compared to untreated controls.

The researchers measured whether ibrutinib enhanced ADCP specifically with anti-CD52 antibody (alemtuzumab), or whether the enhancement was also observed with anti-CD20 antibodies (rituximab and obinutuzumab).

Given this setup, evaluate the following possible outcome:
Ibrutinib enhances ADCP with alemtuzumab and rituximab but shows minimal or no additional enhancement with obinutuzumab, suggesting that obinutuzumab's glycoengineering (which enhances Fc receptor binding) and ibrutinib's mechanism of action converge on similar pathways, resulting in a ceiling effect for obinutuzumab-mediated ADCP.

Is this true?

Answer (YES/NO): NO